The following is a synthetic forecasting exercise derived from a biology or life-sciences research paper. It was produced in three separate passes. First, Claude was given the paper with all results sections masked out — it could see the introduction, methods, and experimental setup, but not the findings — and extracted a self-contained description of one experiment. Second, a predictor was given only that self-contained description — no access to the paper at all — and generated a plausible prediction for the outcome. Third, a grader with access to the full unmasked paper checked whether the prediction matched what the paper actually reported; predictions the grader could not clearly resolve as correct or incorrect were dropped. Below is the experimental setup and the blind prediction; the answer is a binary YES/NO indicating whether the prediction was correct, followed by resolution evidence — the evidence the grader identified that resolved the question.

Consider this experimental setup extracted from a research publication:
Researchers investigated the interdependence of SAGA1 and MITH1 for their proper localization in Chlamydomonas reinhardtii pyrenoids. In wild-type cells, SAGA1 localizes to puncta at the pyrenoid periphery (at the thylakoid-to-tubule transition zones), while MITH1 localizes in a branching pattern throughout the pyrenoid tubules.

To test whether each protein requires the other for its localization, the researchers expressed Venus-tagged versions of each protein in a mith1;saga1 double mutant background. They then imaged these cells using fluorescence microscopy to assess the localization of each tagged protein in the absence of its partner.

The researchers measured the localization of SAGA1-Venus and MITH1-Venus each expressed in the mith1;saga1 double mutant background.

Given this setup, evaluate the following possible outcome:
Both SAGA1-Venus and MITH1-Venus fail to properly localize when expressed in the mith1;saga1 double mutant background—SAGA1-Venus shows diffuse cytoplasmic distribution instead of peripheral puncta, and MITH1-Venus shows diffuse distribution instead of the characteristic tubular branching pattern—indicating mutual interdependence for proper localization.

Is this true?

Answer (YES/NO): NO